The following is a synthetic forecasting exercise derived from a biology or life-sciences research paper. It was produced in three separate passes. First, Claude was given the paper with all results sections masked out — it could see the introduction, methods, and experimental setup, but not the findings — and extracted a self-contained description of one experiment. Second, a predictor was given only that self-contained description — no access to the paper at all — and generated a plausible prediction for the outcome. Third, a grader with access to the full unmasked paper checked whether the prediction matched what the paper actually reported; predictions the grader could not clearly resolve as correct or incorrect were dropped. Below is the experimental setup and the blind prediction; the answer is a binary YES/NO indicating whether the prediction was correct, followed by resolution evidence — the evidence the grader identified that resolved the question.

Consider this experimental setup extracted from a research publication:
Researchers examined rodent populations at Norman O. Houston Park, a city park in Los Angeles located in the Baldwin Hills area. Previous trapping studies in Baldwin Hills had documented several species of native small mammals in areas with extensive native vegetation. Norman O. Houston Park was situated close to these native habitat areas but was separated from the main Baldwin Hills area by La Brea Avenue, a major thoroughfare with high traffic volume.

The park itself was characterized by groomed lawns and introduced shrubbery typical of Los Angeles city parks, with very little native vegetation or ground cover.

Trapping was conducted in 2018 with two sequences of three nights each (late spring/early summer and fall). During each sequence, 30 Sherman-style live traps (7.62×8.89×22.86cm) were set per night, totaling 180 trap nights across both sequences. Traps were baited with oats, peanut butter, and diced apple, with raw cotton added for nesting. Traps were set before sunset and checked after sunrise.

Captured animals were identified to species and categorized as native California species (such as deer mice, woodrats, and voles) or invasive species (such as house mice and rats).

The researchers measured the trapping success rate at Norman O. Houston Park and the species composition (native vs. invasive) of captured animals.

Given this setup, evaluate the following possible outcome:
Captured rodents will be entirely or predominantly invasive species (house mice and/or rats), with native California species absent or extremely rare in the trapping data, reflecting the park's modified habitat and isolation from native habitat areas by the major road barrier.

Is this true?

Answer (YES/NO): YES